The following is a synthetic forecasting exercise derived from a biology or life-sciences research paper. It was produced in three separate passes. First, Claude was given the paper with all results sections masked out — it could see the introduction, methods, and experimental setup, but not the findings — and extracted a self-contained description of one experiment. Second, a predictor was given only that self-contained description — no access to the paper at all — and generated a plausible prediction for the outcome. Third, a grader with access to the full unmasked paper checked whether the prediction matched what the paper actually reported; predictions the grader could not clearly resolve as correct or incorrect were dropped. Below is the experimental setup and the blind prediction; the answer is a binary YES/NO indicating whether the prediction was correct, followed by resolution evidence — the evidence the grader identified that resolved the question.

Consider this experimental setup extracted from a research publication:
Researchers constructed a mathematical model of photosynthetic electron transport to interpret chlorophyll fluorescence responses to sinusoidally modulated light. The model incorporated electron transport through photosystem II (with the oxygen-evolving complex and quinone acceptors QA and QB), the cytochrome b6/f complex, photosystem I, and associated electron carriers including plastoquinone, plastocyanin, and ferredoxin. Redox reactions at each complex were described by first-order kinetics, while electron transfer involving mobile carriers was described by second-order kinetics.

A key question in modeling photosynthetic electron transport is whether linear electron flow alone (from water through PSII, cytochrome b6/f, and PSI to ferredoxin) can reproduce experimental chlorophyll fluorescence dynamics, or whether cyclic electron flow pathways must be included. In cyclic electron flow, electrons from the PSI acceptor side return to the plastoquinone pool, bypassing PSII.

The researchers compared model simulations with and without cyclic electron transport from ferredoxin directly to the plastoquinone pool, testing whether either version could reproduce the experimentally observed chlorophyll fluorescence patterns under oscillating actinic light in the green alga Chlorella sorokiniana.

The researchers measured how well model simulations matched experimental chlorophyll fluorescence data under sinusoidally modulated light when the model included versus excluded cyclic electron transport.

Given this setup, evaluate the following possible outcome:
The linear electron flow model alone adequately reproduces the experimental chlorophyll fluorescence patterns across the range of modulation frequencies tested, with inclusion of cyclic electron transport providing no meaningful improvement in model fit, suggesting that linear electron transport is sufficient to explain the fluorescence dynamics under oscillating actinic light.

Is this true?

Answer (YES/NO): NO